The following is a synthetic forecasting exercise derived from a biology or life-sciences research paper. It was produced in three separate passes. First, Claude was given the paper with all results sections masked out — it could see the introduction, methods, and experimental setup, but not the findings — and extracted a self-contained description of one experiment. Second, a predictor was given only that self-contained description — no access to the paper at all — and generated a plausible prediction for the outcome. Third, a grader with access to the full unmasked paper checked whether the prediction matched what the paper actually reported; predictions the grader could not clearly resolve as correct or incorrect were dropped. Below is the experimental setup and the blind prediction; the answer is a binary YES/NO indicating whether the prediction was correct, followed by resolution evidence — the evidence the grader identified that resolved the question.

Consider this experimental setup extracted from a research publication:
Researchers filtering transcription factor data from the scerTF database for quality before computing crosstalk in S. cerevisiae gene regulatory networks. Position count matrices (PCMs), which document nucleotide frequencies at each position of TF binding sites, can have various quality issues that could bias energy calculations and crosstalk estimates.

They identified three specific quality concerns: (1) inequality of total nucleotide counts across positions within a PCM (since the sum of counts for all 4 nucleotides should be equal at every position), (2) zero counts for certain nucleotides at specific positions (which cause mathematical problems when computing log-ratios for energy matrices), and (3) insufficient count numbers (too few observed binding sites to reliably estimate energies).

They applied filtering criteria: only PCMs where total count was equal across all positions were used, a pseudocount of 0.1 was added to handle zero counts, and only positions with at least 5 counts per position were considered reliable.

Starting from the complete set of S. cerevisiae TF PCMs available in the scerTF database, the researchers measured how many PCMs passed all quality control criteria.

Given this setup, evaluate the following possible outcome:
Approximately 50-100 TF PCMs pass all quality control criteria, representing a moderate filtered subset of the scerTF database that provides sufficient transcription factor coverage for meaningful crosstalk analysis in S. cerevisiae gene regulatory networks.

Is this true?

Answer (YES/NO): NO